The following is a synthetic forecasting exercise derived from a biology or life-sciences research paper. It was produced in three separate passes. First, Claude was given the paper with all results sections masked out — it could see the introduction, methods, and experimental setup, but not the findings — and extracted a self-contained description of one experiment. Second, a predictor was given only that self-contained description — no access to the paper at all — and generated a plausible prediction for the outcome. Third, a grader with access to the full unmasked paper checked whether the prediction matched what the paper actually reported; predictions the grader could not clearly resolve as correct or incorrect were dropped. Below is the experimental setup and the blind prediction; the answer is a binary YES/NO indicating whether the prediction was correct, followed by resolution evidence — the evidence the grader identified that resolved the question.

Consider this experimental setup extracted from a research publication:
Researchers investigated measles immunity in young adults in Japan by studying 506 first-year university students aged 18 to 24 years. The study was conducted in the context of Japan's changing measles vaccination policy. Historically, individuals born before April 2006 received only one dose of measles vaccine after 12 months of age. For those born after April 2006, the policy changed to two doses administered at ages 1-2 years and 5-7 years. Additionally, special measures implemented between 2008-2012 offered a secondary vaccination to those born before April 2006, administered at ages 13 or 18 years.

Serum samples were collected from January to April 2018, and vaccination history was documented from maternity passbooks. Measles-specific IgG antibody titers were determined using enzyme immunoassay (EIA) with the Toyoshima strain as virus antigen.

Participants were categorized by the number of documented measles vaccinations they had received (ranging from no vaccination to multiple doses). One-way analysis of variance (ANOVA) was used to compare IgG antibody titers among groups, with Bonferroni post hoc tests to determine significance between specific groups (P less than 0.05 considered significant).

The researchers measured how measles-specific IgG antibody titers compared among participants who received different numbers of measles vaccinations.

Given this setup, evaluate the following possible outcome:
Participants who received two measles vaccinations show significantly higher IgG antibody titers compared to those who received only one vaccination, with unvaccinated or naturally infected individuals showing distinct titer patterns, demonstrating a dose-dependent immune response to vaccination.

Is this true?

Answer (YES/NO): NO